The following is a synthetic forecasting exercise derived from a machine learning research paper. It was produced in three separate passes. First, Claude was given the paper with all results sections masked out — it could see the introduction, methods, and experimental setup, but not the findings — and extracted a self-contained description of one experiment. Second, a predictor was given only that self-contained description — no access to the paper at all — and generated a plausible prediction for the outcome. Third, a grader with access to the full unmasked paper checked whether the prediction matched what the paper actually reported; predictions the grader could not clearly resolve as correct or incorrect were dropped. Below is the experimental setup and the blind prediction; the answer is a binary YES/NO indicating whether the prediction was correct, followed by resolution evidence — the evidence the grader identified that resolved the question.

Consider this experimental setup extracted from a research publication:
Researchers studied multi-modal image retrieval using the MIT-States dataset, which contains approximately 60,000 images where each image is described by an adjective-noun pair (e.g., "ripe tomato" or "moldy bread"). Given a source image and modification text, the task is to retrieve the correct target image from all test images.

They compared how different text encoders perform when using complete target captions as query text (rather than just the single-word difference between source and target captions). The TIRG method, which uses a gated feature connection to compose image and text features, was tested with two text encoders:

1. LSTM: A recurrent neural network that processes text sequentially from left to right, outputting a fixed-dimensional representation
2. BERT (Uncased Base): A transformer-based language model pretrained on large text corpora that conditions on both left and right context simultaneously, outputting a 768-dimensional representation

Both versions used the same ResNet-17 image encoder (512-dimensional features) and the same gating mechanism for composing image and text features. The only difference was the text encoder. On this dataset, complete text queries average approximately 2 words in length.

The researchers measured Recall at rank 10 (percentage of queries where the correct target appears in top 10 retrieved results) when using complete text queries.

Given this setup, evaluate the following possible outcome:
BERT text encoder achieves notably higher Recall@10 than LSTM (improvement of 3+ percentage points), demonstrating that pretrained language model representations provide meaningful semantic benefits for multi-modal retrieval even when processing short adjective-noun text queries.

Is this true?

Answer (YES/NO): YES